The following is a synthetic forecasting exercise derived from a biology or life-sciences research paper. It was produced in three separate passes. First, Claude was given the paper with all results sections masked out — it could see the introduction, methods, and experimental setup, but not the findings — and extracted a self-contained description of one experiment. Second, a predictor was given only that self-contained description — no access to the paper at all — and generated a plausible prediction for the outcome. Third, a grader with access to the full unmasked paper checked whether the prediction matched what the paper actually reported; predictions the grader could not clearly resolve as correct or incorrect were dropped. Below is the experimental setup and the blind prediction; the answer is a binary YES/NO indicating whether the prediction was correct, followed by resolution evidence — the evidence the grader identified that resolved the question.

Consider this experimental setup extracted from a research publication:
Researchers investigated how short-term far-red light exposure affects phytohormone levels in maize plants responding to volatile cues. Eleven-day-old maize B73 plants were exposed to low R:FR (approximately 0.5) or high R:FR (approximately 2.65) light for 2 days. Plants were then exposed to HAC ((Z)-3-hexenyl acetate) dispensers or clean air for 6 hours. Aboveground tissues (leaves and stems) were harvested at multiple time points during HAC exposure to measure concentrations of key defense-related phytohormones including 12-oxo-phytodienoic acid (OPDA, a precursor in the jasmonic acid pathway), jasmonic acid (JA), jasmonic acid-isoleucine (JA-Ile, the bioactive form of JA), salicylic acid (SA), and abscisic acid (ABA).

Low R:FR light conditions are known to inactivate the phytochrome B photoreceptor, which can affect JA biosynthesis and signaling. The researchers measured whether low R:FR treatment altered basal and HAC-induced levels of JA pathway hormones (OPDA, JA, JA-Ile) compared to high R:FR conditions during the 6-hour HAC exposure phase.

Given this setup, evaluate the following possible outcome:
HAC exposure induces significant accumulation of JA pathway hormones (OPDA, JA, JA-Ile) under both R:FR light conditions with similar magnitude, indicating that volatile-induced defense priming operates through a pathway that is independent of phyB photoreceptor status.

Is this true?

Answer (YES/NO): NO